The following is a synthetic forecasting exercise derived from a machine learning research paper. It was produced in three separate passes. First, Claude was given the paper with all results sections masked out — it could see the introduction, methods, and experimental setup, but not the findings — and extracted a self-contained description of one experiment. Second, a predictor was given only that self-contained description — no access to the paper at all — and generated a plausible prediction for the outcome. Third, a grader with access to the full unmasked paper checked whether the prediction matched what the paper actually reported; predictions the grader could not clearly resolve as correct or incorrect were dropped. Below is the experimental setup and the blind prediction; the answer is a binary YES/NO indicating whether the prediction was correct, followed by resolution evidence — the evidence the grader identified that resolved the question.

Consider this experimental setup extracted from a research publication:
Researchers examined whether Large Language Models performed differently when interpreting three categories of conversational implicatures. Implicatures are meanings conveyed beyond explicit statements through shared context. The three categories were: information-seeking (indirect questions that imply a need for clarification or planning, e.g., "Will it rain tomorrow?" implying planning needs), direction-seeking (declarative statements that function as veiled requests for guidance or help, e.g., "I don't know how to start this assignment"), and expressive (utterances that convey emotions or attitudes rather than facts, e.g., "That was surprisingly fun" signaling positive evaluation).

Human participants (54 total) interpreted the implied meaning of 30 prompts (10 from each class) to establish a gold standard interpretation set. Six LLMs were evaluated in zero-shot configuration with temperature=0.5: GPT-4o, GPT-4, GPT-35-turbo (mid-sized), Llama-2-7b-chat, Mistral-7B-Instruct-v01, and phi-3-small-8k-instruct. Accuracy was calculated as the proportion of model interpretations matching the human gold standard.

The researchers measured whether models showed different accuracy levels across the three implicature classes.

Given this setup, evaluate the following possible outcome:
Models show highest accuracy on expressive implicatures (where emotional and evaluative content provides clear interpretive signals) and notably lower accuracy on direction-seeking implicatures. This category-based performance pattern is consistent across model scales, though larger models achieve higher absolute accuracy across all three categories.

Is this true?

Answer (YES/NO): NO